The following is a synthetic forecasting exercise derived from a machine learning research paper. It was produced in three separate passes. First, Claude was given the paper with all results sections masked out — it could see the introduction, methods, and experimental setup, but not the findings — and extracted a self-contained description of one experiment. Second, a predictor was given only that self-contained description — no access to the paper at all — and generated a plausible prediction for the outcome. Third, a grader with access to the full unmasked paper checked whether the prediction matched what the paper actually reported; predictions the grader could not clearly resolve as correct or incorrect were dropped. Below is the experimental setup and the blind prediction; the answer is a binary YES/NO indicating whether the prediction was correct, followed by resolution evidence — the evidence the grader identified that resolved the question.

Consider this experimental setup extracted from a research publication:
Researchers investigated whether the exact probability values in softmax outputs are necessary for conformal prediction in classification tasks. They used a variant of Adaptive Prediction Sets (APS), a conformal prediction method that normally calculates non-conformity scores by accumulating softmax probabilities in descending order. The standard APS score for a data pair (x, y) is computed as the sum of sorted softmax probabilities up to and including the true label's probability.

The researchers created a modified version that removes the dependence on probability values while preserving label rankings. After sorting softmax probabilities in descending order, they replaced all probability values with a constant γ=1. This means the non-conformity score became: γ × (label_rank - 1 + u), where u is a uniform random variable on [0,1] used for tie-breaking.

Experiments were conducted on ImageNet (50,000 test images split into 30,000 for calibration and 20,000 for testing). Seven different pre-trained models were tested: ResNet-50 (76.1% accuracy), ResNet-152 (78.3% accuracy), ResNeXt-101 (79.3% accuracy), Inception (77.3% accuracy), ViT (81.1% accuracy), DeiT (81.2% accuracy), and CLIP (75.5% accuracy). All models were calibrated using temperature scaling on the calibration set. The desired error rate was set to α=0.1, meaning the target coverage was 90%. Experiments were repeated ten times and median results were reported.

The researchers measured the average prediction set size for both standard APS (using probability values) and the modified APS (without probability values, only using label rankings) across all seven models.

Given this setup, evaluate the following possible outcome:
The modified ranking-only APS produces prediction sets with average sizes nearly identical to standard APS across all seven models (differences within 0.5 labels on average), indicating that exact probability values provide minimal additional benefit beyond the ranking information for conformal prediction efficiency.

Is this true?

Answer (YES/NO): NO